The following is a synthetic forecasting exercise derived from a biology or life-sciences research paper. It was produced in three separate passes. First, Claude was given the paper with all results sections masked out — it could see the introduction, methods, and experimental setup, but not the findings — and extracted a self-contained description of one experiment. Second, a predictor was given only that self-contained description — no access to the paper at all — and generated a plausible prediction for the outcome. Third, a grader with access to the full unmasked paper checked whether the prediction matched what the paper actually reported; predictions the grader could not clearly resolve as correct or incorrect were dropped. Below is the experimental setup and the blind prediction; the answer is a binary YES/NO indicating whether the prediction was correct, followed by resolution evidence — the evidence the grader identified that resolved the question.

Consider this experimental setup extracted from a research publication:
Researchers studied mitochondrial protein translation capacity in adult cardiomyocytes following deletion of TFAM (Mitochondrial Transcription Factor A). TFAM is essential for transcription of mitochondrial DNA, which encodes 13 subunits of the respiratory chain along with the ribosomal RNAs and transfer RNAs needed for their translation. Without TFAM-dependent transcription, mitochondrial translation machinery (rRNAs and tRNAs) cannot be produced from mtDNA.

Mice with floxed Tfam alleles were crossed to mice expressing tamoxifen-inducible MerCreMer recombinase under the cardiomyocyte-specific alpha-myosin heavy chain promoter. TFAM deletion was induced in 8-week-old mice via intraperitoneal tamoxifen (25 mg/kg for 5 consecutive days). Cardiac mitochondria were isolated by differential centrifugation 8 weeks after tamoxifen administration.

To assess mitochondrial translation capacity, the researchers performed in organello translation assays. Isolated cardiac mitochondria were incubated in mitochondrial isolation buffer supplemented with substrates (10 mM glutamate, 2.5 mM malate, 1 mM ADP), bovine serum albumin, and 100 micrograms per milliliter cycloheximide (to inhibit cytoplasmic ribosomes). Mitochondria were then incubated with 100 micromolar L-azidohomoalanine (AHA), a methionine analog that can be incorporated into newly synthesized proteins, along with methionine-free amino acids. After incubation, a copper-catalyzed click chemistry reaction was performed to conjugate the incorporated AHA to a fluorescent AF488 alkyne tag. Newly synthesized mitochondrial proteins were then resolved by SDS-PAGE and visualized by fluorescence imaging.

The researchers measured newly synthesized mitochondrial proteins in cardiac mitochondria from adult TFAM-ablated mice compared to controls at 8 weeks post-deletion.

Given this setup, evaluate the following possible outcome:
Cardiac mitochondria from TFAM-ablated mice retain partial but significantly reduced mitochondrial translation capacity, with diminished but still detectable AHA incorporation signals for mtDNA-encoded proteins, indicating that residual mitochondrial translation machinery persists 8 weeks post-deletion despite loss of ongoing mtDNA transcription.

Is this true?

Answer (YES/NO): NO